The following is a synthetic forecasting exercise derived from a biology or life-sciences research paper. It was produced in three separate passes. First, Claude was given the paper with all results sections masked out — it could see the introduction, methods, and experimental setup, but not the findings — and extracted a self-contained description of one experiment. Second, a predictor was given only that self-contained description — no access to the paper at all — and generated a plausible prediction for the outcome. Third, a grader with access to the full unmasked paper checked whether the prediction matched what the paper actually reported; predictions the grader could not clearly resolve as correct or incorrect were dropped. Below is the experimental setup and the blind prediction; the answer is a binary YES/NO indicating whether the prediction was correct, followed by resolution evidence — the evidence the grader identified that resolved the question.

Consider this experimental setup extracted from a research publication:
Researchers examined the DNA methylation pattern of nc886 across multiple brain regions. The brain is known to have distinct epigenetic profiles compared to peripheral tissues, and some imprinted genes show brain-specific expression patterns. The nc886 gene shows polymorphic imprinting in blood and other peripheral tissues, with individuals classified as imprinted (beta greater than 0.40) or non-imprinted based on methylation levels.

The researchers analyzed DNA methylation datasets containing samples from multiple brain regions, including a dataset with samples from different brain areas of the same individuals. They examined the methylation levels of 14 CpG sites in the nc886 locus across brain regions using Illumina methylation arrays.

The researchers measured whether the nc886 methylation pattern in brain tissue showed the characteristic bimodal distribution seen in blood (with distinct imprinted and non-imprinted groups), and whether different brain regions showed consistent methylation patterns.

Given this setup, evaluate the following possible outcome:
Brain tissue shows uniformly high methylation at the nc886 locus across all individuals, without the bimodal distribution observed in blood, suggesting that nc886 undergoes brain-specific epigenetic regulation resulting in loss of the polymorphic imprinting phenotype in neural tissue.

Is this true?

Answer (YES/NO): NO